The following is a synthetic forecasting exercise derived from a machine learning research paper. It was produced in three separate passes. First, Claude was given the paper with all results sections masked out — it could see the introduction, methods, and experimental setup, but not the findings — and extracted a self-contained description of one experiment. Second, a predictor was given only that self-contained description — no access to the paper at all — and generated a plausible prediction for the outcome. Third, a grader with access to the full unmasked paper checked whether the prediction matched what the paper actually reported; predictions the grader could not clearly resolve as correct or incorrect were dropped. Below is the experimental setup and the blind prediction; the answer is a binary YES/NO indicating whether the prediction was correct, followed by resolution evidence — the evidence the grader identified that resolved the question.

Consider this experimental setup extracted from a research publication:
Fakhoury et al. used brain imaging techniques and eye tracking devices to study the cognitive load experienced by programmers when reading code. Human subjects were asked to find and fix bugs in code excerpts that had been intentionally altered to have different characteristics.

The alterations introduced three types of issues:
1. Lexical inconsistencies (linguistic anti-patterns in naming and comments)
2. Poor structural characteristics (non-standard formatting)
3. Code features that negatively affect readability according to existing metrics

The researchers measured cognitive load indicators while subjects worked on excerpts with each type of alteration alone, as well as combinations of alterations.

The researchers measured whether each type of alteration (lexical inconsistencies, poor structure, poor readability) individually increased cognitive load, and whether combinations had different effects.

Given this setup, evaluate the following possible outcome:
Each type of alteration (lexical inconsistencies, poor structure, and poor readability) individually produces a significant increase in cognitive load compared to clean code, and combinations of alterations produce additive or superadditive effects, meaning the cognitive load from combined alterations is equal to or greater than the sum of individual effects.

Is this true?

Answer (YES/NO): NO